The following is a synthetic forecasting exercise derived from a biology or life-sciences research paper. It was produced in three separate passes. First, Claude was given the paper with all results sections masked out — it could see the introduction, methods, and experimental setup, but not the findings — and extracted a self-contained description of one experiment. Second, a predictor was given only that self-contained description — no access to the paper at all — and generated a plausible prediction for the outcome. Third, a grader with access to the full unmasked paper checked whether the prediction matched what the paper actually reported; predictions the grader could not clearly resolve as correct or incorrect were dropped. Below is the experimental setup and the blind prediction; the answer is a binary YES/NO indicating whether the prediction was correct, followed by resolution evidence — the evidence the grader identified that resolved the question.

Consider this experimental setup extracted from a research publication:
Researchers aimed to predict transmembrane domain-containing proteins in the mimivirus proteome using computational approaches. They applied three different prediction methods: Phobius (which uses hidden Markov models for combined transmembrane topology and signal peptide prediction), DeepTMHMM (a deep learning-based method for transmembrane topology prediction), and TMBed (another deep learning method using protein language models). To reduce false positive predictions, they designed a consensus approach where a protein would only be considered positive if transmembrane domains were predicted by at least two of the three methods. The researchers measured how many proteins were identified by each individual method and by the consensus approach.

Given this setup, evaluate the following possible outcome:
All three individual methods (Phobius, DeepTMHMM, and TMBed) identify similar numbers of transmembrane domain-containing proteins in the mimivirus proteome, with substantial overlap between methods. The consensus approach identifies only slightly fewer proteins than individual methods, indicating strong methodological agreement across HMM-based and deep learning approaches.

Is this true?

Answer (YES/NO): NO